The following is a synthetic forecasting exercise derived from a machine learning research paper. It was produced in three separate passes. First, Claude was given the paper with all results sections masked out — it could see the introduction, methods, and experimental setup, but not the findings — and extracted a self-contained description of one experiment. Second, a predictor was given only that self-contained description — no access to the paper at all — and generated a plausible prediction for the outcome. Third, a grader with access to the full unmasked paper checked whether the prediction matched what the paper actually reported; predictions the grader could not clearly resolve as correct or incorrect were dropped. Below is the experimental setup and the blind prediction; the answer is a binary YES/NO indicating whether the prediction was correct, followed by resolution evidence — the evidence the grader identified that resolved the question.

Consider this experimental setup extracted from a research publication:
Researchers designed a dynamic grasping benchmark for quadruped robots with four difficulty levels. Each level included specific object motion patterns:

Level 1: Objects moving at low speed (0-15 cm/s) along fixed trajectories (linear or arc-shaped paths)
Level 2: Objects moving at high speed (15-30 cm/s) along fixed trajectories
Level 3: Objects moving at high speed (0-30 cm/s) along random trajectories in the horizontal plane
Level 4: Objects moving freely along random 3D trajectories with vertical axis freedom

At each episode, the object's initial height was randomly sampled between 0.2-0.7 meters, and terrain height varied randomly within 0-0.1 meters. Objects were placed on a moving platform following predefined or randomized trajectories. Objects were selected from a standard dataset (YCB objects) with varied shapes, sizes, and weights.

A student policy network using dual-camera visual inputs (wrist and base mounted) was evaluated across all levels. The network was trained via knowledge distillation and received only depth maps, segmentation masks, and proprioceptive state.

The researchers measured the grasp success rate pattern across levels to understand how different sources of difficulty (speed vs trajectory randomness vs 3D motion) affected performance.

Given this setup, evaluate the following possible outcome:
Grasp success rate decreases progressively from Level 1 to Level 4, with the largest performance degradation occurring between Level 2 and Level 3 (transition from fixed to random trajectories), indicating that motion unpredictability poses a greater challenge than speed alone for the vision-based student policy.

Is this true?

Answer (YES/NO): YES